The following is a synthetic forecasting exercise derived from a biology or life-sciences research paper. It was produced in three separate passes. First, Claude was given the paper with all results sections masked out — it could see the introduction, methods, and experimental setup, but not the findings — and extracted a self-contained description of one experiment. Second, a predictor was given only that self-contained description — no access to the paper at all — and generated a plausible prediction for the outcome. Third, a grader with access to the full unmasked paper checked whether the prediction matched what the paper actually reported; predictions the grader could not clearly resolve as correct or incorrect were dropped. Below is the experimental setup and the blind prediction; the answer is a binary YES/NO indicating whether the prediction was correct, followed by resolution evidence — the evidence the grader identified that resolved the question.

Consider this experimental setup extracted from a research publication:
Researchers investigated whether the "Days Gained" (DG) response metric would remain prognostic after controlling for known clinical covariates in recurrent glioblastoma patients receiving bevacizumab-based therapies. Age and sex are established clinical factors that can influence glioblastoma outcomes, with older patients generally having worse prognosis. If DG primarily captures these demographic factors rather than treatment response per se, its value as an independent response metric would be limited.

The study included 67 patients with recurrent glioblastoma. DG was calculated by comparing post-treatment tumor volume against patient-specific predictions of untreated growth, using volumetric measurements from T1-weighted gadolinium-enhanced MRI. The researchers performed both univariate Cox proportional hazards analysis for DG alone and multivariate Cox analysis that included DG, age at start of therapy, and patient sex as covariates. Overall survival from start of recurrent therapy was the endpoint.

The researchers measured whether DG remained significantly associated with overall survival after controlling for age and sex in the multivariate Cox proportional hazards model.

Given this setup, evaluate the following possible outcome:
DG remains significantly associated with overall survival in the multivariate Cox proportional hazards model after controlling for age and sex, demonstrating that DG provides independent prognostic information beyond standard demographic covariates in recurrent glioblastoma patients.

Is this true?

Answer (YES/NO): YES